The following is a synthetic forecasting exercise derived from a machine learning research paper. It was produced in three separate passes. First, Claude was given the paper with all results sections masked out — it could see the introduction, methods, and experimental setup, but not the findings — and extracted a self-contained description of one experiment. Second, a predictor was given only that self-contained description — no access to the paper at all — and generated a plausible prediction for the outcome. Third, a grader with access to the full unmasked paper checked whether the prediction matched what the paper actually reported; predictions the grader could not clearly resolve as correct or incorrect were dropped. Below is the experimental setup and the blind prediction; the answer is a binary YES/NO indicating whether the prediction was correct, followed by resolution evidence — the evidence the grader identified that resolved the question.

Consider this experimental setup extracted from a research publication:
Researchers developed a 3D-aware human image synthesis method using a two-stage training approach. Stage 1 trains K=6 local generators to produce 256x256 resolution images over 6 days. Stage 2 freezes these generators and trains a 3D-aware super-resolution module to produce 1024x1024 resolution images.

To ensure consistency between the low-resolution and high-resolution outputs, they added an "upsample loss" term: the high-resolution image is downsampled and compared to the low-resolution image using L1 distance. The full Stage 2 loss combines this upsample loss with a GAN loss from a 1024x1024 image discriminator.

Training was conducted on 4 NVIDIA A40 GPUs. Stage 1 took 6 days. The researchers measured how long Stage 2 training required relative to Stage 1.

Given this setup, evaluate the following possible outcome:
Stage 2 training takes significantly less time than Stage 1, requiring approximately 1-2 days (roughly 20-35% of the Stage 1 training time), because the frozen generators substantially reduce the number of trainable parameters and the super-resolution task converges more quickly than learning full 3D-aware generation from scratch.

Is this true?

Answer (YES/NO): NO